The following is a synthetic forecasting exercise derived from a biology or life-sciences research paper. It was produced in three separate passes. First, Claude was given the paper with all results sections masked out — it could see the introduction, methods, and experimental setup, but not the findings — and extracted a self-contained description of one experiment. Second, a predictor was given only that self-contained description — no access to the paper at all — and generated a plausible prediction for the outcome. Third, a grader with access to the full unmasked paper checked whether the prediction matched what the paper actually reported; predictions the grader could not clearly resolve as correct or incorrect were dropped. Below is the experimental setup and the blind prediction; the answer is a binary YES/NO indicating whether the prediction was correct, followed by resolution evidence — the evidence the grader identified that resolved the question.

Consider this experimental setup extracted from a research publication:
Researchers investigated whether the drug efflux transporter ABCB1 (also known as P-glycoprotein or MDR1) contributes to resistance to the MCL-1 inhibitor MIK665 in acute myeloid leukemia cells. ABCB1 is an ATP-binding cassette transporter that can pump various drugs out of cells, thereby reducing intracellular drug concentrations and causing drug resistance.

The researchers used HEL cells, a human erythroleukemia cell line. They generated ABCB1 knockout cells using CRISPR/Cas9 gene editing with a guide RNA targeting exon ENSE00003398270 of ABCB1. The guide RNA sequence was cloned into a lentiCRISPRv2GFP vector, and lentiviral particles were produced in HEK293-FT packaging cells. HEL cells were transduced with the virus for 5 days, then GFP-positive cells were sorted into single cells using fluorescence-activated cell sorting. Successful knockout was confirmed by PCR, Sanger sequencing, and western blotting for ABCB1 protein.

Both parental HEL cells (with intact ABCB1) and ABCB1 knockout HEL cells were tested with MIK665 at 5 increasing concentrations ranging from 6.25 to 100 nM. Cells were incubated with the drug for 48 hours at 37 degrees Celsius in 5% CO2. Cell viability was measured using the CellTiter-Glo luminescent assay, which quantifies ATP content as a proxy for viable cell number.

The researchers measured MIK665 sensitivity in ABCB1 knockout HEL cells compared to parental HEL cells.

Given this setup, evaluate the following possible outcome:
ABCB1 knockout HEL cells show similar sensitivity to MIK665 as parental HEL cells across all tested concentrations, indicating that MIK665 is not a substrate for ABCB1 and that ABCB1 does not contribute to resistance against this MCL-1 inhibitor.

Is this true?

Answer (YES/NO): YES